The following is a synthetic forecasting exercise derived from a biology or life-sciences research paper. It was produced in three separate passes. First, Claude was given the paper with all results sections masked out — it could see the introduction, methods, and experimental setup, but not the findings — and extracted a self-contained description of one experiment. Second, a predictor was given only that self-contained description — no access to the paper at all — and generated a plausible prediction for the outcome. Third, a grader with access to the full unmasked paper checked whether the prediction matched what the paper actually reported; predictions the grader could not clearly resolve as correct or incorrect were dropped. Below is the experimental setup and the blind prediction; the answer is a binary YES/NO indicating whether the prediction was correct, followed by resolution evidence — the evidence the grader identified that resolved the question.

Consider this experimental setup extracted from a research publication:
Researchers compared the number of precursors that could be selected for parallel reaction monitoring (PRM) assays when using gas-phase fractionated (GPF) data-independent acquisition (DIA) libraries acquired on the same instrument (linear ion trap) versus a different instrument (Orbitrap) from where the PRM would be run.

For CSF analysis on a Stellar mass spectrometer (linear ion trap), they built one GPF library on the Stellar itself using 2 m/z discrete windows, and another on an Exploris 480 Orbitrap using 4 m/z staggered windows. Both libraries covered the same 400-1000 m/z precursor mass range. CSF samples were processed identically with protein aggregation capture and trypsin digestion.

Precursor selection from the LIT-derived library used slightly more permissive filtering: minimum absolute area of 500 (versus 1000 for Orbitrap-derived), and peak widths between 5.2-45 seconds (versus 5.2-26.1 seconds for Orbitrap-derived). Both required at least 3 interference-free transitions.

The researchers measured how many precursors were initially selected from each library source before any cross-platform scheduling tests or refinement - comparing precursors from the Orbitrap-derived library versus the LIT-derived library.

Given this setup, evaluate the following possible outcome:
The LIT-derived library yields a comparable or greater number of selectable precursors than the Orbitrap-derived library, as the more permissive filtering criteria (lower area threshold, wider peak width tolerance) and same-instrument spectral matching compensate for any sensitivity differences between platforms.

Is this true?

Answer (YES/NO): NO